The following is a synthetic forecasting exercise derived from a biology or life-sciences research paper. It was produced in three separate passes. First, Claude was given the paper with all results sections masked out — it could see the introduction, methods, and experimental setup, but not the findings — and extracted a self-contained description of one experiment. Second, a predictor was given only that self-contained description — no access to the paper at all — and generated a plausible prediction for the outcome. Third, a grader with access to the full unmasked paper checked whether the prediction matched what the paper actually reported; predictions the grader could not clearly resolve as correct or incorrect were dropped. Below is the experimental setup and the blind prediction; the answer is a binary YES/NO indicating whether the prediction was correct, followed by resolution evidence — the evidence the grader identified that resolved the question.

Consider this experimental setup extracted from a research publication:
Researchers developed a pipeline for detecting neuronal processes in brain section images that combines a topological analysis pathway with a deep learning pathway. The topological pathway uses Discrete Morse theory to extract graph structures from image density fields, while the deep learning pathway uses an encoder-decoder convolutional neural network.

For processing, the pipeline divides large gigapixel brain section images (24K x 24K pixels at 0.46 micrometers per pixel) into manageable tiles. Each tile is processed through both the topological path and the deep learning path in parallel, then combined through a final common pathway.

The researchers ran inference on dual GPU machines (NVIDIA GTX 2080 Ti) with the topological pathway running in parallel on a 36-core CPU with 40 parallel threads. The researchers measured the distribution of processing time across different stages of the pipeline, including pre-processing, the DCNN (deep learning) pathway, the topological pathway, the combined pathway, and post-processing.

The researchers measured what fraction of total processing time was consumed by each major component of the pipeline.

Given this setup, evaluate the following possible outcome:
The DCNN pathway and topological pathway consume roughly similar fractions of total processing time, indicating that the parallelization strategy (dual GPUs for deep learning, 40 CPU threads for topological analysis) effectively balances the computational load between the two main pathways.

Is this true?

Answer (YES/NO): NO